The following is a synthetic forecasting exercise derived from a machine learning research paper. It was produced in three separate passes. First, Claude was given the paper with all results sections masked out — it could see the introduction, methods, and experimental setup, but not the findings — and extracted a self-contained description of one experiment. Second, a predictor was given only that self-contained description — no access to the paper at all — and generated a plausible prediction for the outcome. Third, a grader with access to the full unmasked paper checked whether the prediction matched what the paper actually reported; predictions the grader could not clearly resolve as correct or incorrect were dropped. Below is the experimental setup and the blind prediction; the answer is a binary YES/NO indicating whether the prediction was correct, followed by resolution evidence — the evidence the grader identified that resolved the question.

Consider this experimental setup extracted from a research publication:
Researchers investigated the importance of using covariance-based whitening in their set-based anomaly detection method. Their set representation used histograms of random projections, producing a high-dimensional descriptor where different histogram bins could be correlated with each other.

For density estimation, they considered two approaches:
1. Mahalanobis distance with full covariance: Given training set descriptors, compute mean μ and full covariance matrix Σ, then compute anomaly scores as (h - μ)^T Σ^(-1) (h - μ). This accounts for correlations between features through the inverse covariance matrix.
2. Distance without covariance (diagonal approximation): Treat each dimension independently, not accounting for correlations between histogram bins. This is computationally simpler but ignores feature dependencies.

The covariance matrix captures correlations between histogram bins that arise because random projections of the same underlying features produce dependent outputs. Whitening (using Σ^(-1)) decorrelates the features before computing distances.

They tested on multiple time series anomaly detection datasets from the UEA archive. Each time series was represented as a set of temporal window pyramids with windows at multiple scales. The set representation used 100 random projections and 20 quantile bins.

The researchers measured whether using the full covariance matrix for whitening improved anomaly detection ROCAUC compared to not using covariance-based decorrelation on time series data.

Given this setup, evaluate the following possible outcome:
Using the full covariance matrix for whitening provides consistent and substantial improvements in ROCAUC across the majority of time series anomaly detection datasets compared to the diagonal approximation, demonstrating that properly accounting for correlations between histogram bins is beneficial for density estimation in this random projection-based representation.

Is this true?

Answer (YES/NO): YES